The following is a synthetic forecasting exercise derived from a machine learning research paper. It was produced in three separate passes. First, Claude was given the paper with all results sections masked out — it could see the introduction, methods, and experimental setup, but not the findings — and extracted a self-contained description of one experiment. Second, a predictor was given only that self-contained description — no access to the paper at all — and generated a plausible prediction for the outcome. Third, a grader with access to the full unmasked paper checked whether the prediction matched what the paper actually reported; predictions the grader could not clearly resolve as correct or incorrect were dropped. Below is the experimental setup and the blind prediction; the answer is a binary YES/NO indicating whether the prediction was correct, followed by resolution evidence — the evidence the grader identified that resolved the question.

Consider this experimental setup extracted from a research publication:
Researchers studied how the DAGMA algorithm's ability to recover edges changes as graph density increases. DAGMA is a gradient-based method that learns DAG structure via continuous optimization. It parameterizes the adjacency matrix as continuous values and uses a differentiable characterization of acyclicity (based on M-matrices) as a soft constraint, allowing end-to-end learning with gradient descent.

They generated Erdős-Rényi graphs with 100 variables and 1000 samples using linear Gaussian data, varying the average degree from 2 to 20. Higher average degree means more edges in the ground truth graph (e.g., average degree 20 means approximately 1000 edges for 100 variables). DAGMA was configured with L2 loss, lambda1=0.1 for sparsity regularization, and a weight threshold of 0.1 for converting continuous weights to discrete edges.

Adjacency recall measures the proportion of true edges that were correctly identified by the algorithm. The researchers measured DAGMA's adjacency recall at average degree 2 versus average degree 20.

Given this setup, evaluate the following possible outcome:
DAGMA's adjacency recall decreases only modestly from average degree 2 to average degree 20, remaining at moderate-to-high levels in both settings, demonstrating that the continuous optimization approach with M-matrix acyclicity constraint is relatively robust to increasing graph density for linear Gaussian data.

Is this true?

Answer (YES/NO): NO